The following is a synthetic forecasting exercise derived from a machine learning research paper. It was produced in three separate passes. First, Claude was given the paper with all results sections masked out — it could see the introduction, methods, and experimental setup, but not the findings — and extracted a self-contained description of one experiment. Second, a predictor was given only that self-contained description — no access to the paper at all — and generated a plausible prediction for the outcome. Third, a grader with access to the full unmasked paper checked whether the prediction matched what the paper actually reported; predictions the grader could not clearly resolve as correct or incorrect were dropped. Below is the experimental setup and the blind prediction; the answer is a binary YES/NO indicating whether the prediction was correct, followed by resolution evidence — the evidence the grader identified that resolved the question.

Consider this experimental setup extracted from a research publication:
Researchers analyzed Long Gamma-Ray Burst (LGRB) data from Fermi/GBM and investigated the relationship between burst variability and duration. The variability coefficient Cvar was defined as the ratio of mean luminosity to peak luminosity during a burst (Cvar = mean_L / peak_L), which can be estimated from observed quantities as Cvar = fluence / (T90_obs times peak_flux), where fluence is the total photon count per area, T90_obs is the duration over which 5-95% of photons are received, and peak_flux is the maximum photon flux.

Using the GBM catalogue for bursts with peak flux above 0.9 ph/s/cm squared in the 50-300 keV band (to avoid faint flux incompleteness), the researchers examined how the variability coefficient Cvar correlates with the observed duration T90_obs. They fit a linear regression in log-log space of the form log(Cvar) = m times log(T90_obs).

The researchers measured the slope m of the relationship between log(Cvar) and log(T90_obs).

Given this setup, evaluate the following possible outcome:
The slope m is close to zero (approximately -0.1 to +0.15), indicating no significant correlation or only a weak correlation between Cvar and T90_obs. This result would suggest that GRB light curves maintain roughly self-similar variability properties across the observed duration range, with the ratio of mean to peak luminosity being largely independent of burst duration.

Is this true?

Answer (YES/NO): NO